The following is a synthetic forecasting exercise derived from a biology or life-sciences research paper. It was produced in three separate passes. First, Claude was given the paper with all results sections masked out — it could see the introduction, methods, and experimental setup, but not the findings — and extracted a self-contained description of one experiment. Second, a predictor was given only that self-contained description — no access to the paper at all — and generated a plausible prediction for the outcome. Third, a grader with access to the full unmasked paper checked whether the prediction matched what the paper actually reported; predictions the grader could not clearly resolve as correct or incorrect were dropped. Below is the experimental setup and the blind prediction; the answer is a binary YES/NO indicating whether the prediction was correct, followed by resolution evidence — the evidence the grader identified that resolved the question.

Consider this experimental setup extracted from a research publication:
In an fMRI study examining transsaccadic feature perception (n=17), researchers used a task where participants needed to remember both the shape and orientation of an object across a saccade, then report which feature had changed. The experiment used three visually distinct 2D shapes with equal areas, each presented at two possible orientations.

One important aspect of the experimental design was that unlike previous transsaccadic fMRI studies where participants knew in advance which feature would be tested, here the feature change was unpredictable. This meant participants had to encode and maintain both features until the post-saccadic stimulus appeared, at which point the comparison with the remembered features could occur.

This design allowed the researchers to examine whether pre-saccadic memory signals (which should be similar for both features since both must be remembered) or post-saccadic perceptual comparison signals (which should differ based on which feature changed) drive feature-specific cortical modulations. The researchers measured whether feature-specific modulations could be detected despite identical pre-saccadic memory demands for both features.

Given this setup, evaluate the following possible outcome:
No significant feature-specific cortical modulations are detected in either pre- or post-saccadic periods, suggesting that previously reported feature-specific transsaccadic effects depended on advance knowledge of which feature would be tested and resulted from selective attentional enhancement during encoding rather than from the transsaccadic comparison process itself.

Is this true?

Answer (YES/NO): NO